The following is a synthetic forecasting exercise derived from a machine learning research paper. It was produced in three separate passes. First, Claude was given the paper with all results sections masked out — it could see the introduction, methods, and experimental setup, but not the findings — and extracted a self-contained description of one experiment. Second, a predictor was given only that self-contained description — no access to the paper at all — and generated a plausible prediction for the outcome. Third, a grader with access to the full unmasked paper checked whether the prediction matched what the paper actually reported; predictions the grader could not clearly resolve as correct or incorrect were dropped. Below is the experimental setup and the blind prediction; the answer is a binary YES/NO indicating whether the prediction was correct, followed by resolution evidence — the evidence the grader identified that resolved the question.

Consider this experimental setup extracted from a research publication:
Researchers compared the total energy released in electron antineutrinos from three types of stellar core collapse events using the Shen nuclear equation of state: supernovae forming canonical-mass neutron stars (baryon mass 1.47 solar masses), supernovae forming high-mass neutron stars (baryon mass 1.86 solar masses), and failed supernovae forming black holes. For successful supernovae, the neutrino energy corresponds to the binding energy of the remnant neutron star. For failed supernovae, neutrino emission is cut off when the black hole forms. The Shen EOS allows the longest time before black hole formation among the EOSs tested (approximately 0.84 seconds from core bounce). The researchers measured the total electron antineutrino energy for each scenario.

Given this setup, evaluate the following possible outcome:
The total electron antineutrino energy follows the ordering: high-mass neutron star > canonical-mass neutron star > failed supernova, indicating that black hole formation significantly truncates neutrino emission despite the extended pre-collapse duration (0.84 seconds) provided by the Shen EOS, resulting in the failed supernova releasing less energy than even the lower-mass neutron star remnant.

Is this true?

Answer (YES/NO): NO